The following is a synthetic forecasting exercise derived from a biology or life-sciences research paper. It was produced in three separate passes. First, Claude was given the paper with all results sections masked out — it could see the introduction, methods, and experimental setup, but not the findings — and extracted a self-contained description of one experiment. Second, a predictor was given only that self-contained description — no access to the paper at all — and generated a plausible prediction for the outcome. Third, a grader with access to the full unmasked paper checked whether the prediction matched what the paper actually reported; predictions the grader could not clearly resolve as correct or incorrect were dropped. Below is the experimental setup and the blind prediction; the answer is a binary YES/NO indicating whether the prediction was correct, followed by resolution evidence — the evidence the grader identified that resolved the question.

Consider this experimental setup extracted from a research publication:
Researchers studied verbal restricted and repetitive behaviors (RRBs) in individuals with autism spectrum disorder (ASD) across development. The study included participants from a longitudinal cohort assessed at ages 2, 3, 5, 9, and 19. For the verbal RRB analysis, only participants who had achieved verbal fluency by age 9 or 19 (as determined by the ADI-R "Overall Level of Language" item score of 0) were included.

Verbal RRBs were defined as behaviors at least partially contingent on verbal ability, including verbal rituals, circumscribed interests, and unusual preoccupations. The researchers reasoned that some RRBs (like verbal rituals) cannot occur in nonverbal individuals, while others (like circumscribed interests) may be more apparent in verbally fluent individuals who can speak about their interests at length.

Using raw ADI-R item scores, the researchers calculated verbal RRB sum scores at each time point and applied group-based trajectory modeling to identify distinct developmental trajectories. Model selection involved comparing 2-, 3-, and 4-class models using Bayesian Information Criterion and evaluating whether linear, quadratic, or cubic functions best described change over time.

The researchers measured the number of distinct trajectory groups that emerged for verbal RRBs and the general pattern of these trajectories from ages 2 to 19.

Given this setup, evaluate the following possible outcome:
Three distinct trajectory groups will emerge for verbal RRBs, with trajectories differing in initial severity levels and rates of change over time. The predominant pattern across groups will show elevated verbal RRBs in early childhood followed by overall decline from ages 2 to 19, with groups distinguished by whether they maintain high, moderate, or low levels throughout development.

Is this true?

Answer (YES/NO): NO